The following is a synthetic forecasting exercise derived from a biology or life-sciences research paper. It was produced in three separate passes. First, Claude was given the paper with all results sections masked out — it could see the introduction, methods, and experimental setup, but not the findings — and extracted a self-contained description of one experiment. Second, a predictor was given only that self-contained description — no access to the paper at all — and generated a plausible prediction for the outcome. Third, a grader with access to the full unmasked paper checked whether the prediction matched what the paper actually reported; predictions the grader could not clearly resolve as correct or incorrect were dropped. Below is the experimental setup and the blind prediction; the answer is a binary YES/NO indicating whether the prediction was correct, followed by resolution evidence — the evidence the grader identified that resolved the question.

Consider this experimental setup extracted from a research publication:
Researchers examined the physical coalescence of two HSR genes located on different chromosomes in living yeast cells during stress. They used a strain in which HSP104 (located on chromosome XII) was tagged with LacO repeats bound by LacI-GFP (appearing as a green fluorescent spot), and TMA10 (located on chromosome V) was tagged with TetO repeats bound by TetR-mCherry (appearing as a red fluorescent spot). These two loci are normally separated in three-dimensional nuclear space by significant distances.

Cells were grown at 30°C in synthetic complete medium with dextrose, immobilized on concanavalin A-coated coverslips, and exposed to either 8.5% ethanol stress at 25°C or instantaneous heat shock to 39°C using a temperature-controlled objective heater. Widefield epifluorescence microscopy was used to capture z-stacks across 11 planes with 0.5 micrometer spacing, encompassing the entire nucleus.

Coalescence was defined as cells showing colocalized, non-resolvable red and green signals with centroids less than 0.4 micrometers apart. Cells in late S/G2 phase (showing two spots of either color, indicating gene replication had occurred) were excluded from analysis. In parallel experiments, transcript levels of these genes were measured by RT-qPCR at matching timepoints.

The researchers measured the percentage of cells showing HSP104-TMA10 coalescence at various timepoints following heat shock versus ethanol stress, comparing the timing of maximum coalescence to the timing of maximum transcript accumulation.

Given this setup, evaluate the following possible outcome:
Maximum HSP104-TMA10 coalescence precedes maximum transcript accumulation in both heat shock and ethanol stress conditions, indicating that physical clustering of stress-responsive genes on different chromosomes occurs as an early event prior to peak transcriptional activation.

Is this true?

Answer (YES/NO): NO